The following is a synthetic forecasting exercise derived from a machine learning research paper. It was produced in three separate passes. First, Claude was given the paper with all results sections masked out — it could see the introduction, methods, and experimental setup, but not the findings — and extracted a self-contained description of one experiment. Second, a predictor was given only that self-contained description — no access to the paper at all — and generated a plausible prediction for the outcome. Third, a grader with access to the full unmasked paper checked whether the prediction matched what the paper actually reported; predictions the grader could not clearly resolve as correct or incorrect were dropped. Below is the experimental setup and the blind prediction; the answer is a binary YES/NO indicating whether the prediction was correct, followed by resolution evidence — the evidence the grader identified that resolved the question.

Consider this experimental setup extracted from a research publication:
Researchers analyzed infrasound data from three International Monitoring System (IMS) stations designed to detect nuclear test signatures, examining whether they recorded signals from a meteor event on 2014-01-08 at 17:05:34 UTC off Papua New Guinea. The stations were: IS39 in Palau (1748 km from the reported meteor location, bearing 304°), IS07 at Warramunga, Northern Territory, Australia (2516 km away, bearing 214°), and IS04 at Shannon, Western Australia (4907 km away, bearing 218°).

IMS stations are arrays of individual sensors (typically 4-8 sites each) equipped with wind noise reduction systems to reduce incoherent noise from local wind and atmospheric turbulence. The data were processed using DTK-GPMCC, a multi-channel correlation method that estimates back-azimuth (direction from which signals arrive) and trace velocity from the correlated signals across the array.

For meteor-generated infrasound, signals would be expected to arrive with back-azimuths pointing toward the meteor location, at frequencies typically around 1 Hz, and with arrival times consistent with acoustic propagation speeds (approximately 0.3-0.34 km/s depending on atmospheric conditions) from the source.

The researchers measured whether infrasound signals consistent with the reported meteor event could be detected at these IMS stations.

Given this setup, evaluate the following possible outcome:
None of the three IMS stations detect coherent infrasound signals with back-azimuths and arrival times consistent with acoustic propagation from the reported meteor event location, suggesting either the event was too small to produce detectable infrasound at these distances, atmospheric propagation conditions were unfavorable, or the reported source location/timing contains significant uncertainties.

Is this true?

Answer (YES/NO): NO